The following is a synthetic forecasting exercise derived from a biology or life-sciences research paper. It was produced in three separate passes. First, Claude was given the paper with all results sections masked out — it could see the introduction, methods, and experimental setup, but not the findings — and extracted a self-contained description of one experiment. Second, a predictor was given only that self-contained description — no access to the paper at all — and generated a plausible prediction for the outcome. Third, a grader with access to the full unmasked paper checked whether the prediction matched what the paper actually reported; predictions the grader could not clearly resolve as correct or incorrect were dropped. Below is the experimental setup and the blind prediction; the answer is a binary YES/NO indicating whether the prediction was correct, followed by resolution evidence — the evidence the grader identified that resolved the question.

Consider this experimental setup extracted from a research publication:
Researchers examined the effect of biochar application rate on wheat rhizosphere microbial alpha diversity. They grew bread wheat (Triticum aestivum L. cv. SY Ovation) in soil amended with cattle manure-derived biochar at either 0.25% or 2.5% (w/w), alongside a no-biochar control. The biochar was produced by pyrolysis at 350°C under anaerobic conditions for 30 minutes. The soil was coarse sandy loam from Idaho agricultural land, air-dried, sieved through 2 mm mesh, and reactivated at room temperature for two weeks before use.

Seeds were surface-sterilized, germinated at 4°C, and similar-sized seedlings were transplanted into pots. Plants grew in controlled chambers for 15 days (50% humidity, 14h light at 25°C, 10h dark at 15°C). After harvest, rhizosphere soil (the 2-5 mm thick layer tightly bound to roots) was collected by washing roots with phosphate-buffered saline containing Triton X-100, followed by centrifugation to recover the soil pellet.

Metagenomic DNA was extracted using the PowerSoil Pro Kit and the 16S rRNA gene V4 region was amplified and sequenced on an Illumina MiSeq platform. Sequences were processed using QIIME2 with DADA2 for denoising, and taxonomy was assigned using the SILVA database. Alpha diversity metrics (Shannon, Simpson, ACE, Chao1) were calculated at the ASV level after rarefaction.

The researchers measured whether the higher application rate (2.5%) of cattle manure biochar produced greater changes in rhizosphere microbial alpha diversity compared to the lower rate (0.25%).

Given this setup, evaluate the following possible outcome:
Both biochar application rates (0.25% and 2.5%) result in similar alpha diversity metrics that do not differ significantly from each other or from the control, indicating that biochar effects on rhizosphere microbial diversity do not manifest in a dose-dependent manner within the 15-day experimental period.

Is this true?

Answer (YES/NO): NO